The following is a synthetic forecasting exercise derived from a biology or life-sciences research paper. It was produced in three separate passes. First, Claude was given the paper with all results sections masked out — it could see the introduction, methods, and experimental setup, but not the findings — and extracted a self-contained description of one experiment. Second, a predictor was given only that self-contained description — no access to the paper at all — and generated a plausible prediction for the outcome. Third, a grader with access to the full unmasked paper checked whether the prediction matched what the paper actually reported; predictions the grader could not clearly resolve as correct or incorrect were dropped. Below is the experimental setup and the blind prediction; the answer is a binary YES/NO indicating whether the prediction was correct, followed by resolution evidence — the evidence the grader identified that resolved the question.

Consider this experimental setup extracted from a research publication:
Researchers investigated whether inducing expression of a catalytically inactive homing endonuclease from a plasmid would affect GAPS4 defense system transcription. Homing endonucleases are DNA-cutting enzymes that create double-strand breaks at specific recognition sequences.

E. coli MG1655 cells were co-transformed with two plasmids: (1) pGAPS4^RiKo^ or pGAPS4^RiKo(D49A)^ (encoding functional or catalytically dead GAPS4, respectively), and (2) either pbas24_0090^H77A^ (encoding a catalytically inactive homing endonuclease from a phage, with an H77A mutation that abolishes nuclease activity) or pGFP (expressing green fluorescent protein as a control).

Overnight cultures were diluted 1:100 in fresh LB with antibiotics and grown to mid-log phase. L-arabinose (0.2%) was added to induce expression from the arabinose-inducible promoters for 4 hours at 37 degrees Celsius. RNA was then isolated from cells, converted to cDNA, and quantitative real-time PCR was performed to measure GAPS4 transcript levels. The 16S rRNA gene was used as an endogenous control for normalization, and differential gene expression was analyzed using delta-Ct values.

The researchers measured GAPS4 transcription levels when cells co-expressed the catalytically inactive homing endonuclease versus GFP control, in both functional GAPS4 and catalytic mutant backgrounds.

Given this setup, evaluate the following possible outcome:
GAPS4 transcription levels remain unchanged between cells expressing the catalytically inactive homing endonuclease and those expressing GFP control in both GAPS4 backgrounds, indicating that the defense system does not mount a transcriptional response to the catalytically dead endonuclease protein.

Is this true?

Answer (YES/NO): YES